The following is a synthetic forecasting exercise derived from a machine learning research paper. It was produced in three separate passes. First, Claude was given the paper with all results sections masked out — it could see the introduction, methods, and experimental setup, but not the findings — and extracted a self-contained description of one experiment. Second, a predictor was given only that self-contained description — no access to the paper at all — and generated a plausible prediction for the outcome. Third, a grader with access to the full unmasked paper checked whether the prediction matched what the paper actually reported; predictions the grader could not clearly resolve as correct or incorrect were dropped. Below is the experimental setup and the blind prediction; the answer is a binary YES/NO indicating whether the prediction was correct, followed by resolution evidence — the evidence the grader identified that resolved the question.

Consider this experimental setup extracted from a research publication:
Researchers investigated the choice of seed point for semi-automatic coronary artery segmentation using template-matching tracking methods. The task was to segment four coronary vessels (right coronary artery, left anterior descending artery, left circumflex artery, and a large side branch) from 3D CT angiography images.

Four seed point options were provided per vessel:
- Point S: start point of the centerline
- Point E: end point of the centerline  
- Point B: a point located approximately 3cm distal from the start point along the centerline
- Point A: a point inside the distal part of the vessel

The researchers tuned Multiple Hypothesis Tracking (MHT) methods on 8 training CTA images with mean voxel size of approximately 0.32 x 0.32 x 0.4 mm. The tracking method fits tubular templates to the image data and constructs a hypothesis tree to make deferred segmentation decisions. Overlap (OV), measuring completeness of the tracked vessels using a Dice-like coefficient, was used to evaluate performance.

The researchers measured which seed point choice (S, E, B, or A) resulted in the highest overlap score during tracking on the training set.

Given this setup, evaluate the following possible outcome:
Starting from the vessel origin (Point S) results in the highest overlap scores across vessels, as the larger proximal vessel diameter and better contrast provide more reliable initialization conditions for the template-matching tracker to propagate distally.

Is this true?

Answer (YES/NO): NO